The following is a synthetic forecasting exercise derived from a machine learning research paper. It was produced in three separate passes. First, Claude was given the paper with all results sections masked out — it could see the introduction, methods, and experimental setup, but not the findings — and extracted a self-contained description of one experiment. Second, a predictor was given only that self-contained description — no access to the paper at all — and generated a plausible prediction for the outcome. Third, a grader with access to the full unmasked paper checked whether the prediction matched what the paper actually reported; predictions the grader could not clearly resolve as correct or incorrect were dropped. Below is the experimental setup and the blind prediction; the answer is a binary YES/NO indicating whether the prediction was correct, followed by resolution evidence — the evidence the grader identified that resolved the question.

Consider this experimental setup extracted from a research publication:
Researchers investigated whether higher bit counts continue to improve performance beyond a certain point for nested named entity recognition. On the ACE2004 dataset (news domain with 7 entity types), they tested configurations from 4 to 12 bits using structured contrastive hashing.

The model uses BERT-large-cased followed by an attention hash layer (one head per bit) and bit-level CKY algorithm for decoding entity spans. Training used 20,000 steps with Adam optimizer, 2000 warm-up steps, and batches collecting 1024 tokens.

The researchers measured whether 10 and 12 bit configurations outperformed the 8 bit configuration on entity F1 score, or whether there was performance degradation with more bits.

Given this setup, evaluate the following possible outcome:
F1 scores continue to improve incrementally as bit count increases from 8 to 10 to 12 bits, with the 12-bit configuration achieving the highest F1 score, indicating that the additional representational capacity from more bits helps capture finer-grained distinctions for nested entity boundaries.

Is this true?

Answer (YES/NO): NO